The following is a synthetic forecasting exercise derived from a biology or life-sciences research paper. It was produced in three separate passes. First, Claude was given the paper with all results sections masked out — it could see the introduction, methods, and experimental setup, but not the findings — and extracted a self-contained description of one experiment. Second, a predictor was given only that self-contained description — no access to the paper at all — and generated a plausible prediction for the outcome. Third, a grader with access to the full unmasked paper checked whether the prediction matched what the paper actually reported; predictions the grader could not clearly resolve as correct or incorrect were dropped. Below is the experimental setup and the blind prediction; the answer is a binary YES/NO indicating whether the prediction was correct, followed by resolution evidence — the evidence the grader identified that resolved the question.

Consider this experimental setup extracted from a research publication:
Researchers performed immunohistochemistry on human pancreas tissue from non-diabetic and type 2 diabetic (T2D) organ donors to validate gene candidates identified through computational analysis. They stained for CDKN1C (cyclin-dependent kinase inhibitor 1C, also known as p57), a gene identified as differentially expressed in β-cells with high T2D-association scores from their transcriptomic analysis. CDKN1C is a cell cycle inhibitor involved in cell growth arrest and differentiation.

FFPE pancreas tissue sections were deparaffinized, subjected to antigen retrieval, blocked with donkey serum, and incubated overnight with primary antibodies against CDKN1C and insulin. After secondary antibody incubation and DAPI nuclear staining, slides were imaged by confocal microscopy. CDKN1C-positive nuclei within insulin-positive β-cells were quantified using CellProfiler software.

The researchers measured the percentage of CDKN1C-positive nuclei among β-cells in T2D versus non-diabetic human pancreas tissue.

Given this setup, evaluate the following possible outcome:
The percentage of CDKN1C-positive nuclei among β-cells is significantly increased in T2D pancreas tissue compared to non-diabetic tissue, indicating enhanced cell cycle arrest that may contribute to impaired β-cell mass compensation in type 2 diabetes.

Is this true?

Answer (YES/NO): YES